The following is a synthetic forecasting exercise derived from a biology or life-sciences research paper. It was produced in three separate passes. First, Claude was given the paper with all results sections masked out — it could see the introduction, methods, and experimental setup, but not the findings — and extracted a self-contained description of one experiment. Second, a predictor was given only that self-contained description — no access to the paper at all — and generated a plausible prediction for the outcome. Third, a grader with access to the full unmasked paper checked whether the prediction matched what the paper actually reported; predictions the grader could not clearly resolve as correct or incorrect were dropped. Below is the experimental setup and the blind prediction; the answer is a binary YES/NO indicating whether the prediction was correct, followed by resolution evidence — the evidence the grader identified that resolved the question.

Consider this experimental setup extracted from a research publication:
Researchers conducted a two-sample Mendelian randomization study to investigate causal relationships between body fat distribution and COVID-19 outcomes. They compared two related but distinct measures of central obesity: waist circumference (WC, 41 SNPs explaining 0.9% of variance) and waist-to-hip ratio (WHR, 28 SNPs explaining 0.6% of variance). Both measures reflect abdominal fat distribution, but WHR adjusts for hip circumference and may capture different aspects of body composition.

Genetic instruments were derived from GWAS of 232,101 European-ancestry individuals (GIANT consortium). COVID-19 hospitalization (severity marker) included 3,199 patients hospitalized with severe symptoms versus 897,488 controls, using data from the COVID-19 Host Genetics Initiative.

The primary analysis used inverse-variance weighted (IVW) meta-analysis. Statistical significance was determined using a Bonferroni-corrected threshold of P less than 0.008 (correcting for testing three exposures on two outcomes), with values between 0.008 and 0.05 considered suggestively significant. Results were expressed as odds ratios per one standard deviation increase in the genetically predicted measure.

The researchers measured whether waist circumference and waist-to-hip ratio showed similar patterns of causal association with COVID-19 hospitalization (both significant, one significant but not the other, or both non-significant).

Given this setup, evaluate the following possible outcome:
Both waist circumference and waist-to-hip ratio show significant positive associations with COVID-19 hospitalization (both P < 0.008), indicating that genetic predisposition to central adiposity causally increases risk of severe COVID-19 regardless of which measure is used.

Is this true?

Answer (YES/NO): NO